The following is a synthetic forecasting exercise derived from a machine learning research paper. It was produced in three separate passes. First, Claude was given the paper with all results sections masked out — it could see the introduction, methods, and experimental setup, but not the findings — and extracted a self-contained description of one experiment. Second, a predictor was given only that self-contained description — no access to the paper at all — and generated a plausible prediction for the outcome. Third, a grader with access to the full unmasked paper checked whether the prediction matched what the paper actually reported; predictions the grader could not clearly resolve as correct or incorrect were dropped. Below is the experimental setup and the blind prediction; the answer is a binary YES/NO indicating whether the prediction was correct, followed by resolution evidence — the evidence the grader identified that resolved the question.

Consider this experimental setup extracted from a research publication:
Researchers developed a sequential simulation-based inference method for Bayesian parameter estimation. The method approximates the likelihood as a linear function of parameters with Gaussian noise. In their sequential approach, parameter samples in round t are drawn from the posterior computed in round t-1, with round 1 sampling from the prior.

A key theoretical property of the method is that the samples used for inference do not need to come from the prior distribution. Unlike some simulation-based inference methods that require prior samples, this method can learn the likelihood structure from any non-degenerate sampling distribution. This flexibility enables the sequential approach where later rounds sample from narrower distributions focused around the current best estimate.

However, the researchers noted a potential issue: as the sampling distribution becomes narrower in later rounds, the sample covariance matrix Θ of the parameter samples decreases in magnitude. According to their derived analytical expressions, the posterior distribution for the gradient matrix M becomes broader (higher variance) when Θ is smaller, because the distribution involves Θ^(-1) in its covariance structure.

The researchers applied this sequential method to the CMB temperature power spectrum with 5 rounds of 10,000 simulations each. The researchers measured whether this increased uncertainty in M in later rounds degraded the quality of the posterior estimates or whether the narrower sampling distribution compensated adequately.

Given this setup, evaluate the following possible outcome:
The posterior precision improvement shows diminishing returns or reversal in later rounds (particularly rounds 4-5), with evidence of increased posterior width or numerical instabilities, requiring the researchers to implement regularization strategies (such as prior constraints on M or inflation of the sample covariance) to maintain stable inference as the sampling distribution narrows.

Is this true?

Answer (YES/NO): NO